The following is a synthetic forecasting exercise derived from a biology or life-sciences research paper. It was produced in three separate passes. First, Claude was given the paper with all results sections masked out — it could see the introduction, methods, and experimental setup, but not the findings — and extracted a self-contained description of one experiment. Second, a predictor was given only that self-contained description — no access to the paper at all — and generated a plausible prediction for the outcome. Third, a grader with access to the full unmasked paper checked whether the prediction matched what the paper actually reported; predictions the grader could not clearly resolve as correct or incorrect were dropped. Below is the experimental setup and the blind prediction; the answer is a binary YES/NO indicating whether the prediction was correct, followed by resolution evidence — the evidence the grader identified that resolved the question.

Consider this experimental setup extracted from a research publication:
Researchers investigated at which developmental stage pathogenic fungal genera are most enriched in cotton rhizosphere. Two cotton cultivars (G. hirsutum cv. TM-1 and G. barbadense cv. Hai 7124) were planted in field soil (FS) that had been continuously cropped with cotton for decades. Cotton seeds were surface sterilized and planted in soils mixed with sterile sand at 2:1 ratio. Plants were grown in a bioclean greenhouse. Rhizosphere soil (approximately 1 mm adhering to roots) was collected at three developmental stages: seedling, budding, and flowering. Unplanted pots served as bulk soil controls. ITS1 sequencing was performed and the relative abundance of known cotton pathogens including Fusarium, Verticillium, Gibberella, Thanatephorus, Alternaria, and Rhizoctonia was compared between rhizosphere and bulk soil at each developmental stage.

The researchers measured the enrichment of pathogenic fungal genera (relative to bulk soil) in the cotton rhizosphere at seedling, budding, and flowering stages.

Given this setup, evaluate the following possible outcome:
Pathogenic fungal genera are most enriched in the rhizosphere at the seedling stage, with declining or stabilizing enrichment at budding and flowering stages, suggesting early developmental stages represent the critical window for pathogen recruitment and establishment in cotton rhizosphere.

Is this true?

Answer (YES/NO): NO